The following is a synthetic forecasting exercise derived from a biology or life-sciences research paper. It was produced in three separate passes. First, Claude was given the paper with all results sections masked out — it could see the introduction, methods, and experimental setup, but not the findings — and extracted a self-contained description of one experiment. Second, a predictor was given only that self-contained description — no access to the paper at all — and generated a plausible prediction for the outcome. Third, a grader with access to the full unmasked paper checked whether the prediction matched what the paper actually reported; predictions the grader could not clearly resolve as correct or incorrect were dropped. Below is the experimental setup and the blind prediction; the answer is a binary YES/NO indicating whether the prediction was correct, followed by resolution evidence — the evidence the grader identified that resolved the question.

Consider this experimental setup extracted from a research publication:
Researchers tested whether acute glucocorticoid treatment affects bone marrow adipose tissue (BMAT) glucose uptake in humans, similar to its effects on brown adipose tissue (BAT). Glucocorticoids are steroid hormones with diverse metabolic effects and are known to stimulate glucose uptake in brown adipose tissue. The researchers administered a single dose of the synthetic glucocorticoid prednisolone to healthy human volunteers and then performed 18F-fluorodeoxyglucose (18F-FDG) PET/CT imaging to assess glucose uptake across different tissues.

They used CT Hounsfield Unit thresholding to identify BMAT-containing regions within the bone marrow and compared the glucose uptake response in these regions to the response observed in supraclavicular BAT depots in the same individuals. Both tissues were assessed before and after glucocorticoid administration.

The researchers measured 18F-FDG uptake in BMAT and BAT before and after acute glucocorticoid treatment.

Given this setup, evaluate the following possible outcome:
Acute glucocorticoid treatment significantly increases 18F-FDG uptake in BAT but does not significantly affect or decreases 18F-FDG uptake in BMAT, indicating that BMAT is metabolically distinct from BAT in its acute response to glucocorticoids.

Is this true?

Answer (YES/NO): YES